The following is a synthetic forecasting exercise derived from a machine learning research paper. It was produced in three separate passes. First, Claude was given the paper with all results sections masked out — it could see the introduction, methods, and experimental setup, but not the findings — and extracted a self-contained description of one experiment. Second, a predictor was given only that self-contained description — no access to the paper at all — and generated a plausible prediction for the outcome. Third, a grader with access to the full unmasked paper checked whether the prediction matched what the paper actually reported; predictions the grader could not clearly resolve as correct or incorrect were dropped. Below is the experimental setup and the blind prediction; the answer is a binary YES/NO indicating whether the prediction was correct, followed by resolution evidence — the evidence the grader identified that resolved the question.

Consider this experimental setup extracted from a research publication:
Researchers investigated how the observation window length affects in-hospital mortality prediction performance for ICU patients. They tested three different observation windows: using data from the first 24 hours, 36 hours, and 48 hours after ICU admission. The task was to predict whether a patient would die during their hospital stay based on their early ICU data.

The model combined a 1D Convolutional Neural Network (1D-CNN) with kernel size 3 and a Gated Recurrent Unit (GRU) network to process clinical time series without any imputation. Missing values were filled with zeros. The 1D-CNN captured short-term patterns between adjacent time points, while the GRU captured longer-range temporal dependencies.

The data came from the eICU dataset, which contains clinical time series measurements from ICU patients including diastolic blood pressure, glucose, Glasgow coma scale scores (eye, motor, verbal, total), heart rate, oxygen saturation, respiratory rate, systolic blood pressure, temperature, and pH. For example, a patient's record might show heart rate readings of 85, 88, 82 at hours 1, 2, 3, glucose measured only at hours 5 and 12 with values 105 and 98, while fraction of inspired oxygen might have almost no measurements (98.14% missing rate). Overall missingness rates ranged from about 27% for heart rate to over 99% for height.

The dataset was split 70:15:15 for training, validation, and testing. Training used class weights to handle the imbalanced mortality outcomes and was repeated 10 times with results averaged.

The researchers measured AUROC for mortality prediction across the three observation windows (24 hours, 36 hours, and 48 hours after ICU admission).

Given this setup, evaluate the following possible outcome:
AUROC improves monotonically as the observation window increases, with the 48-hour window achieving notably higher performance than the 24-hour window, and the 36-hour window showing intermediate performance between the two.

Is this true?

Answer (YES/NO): YES